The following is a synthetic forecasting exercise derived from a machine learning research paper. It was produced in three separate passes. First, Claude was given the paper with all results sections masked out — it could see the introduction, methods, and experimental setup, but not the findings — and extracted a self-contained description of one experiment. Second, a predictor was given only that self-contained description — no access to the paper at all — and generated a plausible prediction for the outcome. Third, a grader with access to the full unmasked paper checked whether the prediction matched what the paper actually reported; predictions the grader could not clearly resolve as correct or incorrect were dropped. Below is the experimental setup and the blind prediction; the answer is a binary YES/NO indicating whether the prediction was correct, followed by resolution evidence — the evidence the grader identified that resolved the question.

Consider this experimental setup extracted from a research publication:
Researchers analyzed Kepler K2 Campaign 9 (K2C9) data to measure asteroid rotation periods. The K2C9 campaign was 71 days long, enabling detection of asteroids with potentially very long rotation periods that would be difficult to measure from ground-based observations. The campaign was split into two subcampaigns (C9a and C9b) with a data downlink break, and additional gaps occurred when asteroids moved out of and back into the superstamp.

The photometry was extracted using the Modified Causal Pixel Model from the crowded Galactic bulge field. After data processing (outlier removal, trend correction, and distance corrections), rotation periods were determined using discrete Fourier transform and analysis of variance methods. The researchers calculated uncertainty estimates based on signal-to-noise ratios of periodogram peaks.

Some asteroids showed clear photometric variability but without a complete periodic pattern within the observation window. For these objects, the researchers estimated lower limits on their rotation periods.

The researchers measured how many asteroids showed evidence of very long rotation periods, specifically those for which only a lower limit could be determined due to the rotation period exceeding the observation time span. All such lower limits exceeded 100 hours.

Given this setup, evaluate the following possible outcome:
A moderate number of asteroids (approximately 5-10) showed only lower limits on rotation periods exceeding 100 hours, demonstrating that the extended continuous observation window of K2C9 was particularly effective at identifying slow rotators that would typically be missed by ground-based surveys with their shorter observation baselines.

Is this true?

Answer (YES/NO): NO